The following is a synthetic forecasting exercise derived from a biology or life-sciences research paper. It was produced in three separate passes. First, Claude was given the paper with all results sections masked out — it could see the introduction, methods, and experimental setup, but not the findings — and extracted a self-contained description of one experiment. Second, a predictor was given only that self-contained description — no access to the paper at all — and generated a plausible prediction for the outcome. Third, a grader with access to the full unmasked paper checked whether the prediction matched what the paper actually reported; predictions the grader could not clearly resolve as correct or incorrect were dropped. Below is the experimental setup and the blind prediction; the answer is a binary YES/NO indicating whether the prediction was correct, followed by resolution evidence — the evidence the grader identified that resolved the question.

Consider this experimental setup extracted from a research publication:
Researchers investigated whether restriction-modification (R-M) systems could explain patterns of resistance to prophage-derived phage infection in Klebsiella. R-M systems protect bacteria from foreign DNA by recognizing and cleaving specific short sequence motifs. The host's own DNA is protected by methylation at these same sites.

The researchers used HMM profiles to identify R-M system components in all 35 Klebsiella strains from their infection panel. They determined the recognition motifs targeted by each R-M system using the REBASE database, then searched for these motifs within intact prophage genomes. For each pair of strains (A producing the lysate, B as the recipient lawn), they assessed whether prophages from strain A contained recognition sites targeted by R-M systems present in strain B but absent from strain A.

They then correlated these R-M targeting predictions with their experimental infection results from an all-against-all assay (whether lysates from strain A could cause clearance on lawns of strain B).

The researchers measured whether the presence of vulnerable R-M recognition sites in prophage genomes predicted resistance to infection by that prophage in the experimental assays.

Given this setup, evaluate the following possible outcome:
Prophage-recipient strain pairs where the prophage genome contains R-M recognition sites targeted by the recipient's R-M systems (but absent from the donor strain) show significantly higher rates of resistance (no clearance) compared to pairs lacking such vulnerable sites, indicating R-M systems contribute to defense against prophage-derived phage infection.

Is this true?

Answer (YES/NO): NO